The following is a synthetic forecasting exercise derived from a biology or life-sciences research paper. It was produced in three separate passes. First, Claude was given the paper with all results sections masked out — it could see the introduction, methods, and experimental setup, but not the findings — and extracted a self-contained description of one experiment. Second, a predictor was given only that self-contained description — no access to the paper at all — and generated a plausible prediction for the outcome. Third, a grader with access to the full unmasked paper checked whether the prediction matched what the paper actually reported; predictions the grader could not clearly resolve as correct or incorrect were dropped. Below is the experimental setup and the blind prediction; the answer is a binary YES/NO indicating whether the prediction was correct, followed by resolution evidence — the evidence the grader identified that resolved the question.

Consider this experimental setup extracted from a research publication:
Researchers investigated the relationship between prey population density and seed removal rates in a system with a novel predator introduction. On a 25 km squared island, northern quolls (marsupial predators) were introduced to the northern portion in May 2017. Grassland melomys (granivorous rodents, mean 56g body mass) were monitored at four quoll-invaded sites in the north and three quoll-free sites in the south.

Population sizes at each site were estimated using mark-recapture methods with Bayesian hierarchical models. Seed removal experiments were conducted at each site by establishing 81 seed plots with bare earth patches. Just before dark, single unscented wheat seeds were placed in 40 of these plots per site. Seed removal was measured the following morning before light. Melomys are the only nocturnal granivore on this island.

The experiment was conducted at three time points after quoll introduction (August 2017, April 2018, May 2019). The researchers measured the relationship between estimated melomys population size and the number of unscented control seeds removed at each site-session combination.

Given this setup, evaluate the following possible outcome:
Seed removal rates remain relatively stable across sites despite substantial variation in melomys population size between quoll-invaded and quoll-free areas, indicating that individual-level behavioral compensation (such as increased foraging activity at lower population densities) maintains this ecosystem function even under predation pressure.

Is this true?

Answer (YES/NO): NO